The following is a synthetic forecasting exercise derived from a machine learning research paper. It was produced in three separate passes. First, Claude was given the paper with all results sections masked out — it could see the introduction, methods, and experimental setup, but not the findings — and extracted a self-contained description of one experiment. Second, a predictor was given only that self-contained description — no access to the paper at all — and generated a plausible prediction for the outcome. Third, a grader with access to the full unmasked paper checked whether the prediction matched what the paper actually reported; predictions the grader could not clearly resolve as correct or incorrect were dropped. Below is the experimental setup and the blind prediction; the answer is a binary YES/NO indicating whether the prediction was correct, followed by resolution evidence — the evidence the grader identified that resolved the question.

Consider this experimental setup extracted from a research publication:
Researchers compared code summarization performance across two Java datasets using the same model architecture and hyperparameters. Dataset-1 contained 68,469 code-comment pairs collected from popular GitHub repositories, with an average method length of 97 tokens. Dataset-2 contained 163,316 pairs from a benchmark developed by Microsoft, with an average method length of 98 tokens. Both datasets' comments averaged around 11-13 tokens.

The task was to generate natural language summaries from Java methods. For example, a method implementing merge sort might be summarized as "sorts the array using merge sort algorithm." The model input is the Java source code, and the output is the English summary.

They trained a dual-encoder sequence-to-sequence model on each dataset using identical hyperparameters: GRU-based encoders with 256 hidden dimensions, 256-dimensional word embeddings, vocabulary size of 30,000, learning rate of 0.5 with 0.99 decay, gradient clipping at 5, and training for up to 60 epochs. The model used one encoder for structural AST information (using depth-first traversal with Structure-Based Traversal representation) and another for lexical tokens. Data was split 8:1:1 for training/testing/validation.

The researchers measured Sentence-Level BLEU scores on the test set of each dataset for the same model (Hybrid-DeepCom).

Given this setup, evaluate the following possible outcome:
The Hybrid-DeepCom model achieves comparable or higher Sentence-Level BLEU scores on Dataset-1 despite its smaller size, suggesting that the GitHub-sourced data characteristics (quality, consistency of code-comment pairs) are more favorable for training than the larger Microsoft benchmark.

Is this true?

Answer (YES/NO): NO